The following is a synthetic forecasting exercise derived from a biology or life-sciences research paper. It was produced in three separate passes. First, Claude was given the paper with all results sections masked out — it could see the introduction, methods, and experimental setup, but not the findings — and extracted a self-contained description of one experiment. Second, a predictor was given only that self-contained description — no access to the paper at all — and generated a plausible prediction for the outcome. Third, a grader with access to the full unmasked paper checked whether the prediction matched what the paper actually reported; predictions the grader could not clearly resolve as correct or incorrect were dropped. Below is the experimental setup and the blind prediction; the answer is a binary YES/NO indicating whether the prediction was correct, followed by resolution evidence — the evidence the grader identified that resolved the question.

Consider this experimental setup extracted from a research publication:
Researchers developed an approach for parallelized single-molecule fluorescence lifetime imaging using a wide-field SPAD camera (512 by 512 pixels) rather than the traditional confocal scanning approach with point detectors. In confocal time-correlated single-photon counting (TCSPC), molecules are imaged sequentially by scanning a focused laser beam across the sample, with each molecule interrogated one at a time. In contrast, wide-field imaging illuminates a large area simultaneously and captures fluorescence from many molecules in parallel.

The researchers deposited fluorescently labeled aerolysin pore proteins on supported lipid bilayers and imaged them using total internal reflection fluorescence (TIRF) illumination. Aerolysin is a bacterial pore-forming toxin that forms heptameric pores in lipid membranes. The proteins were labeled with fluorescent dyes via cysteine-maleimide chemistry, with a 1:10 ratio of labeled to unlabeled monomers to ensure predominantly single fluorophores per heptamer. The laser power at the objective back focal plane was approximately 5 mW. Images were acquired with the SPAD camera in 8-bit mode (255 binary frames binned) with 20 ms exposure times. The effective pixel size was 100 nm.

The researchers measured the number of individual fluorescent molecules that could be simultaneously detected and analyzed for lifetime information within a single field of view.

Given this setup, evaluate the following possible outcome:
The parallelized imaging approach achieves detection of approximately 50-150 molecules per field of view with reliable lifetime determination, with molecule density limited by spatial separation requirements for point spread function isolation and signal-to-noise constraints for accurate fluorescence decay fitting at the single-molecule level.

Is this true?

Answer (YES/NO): NO